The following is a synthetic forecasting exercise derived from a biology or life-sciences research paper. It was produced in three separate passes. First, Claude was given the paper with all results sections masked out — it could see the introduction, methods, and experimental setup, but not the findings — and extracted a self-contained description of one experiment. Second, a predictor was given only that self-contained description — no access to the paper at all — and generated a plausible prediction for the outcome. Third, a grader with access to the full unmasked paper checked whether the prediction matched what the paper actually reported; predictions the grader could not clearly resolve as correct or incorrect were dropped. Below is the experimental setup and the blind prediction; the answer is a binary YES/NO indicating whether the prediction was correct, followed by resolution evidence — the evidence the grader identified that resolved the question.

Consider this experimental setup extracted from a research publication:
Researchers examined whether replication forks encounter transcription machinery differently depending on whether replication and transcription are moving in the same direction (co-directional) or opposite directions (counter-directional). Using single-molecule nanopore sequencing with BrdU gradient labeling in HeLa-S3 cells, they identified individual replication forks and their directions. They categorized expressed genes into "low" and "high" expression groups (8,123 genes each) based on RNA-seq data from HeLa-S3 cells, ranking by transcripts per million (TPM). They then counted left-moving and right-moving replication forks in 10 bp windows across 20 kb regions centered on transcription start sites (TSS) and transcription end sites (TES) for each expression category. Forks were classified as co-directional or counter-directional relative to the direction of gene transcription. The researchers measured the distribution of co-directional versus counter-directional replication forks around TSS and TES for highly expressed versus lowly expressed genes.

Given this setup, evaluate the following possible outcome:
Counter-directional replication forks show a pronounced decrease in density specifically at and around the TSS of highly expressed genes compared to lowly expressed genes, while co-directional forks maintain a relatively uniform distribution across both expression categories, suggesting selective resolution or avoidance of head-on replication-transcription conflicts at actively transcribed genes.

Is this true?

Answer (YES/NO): NO